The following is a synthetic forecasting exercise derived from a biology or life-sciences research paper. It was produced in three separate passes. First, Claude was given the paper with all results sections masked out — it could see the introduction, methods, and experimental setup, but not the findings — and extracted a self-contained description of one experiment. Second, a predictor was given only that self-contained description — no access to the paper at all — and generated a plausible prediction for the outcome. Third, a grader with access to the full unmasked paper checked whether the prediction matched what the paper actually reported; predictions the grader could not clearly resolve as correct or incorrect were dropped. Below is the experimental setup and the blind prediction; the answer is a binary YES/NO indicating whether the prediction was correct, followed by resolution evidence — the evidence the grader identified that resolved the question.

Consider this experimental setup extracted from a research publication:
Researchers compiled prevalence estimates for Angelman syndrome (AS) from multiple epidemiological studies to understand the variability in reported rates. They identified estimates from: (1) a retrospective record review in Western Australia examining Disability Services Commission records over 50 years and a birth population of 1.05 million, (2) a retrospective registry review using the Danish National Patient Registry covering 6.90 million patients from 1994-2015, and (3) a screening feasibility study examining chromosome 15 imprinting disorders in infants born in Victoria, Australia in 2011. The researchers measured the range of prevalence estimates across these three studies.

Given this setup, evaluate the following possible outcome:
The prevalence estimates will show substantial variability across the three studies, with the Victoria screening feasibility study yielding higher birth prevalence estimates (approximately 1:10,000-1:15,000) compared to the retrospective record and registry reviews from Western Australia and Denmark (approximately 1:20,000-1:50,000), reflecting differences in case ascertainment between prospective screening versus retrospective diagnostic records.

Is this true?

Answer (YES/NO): NO